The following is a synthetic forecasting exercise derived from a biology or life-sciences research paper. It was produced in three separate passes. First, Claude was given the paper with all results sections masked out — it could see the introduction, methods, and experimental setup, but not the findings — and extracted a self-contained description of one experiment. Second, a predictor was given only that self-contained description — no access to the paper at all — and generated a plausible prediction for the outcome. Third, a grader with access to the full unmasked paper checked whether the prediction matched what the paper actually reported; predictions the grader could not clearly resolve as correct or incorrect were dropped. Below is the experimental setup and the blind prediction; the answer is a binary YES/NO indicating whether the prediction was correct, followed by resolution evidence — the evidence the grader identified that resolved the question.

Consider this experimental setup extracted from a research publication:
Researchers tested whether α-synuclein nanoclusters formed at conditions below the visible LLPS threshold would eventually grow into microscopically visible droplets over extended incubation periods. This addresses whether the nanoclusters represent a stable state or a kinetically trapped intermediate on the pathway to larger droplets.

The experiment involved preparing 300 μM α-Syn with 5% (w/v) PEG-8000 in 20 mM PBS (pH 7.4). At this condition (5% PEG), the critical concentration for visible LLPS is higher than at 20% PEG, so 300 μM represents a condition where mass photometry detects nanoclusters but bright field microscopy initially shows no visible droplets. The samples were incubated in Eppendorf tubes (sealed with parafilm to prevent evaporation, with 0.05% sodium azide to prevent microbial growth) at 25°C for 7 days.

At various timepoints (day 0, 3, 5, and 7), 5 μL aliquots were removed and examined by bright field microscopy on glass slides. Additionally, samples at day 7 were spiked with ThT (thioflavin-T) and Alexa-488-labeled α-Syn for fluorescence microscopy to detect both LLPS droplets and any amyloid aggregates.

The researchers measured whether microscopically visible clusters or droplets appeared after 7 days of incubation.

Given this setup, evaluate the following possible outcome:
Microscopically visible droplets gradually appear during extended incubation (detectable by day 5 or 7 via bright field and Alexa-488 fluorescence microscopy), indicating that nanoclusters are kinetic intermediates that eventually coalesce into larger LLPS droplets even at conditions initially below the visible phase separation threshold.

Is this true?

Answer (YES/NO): NO